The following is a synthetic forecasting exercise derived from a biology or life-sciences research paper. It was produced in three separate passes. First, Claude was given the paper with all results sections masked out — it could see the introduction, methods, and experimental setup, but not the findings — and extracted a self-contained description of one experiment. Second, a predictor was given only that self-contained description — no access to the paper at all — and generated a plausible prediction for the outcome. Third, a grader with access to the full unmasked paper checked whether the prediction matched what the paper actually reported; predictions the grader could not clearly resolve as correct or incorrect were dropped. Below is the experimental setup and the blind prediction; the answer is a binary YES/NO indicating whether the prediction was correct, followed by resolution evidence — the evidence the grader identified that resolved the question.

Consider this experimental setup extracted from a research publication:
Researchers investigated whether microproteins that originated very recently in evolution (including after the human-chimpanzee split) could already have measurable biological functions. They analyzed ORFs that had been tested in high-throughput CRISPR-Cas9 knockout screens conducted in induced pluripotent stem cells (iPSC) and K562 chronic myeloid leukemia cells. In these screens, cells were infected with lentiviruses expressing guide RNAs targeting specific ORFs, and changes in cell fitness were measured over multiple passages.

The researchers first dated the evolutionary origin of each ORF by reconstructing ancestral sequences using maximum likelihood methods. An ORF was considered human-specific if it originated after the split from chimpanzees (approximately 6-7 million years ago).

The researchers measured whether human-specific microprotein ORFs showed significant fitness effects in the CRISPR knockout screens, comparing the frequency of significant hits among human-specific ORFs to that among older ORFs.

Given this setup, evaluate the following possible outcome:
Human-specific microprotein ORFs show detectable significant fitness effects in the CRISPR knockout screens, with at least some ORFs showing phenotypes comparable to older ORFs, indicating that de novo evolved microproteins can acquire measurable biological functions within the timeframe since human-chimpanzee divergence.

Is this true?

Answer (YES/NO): YES